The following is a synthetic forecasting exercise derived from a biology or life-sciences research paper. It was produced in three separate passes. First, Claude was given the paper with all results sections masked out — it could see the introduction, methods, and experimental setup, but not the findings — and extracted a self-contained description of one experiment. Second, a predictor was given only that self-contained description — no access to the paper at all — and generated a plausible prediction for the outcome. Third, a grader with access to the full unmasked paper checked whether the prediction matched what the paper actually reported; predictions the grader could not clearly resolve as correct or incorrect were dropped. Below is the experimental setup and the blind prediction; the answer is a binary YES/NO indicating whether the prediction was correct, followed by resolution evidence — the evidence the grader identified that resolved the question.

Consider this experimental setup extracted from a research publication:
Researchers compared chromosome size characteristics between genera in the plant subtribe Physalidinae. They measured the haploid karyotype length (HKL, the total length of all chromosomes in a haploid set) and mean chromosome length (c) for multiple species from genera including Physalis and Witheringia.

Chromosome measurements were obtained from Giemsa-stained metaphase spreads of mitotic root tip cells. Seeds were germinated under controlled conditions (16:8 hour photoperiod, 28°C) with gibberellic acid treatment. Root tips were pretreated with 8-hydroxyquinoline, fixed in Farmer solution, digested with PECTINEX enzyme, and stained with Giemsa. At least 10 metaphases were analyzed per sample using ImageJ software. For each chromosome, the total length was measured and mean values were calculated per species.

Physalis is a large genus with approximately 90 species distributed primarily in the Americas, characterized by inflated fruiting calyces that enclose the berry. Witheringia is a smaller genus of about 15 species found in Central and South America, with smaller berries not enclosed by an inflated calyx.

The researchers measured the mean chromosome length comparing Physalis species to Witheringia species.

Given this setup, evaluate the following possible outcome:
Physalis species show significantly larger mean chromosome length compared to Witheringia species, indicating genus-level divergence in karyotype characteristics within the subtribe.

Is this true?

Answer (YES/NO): NO